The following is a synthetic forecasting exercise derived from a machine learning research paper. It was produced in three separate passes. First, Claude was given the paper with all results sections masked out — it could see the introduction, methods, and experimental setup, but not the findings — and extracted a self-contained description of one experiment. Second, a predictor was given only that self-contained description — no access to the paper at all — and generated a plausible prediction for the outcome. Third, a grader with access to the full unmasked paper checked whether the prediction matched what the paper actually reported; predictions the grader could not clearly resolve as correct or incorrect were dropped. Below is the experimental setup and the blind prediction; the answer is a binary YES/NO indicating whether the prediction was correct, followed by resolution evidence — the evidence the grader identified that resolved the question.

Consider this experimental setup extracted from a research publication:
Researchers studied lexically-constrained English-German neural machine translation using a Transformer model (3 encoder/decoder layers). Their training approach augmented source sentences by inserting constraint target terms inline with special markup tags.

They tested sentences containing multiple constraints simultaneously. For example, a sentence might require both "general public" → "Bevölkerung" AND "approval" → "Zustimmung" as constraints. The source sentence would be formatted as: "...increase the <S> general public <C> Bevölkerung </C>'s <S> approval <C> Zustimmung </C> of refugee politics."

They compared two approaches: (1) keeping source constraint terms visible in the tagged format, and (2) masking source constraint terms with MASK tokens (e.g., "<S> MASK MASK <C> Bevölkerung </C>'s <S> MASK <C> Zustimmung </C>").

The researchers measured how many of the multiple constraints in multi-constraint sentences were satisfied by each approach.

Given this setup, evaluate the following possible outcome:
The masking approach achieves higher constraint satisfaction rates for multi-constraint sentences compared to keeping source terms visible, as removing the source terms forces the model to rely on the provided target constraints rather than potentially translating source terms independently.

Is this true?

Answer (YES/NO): YES